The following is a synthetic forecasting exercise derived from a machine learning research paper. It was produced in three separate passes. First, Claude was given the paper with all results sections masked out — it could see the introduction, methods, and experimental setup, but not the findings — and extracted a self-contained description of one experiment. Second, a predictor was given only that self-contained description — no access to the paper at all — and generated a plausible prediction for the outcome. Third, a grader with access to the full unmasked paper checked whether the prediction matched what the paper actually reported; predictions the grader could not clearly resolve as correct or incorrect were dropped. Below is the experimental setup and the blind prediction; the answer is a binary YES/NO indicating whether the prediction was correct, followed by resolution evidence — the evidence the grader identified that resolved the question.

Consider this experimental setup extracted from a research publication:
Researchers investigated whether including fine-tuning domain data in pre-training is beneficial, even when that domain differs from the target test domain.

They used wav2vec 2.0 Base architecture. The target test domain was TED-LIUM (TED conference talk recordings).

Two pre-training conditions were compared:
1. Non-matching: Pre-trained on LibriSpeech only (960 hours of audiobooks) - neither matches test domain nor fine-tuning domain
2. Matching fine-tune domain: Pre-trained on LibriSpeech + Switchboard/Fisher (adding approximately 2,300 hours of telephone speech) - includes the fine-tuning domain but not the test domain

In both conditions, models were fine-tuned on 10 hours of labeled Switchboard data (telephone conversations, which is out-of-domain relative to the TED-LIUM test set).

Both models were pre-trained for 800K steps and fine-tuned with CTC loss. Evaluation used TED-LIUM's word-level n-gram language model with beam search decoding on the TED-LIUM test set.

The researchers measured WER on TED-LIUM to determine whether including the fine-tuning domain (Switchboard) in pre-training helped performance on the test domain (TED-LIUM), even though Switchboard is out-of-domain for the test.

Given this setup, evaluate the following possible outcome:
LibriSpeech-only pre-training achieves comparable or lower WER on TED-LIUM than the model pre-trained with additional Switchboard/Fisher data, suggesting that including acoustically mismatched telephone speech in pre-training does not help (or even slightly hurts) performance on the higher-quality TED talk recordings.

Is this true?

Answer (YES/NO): NO